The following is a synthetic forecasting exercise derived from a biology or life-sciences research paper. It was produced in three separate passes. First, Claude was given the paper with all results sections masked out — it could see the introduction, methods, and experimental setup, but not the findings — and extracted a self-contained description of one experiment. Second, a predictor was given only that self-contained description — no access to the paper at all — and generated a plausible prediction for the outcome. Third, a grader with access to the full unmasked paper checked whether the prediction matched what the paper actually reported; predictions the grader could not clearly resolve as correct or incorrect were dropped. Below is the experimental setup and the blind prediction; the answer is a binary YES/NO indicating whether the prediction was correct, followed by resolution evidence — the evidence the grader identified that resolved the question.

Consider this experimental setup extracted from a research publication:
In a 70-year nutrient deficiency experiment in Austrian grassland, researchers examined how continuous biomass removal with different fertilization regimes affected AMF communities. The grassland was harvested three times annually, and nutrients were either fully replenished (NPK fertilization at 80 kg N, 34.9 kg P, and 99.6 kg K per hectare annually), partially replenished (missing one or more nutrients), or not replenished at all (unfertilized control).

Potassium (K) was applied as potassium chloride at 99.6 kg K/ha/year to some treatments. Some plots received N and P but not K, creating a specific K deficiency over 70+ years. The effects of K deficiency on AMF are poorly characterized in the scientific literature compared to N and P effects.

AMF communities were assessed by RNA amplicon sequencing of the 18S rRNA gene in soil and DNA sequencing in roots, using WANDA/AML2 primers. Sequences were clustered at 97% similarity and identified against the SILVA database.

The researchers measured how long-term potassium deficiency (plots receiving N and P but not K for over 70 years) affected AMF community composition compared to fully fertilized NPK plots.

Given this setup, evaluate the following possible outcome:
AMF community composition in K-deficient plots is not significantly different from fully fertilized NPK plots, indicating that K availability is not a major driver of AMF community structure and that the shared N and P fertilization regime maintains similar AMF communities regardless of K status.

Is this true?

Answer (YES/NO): NO